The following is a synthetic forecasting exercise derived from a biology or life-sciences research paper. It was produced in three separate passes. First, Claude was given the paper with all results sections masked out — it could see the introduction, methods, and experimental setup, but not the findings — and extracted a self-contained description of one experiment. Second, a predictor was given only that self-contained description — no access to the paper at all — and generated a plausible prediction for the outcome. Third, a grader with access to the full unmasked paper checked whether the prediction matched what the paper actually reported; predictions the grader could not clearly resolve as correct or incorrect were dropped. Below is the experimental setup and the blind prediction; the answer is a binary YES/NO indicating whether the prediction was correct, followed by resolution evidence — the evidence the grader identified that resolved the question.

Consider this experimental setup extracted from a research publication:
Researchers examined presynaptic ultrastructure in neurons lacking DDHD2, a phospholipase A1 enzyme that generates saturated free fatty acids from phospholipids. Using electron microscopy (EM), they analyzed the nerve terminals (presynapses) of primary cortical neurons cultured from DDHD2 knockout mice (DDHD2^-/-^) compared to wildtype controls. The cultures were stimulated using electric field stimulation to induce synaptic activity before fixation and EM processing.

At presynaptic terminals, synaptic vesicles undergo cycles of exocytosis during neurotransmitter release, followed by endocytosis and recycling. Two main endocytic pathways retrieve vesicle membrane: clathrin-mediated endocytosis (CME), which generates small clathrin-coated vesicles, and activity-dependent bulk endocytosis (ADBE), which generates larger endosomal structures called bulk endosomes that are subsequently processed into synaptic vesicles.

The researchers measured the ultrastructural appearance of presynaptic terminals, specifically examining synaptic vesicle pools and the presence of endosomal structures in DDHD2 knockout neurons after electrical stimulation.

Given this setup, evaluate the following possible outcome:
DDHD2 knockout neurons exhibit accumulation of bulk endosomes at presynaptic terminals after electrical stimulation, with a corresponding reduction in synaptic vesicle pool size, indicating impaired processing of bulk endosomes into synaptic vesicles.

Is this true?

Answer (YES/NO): YES